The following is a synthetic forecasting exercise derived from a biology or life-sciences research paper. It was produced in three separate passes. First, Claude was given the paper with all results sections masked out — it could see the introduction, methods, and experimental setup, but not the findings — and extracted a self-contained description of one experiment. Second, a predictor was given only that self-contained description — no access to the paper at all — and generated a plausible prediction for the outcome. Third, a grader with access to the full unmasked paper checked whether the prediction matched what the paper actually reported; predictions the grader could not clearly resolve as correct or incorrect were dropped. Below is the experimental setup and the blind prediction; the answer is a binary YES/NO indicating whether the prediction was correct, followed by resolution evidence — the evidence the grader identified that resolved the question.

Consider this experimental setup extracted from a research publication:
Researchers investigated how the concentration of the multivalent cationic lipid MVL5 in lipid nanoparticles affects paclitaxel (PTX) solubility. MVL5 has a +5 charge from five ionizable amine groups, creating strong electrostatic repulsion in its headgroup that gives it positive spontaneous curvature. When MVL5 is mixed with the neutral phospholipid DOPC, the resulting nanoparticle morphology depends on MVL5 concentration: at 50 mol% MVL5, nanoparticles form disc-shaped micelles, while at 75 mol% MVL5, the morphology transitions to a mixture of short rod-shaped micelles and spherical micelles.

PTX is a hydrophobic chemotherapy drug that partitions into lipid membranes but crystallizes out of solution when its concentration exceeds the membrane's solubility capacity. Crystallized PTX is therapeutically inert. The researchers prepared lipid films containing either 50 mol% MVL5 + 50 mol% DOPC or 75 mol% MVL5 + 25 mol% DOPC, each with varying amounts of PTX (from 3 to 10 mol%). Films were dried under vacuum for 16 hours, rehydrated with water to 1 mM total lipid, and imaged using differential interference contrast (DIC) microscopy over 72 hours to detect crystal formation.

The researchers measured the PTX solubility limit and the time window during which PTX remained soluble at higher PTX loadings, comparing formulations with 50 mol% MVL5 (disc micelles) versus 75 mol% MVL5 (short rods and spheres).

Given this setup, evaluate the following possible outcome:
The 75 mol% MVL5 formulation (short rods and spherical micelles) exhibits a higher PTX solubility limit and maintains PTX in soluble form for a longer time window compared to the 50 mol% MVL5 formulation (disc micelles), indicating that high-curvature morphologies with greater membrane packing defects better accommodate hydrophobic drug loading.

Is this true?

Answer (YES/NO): YES